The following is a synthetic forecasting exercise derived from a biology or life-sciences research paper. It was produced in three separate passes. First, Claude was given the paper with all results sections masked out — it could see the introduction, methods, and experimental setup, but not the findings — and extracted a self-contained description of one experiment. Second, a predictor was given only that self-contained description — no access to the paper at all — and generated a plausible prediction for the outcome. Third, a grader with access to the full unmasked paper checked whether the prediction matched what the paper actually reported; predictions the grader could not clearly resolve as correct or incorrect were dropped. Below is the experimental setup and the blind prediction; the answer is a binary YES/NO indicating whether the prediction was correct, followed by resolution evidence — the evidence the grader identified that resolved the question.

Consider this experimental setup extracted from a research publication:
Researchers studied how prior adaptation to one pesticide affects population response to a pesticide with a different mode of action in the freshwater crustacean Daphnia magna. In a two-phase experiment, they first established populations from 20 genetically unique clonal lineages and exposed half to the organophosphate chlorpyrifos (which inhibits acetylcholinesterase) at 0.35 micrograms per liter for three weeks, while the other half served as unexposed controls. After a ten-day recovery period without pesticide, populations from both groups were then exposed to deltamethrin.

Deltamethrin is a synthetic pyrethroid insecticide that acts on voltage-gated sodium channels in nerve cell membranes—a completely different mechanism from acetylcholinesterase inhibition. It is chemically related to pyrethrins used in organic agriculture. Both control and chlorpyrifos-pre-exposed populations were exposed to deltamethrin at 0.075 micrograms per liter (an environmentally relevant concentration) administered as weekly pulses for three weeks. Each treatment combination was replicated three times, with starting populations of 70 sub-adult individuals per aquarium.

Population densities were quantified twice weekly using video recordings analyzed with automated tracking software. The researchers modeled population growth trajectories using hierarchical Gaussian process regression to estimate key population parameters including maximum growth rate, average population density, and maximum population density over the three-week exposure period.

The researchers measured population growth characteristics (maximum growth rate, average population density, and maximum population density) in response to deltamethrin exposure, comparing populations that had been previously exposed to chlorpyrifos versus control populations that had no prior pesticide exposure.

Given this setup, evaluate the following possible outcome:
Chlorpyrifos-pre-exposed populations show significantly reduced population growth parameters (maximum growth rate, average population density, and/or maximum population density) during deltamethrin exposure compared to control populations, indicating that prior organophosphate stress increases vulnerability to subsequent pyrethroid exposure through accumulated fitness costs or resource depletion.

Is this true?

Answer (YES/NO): YES